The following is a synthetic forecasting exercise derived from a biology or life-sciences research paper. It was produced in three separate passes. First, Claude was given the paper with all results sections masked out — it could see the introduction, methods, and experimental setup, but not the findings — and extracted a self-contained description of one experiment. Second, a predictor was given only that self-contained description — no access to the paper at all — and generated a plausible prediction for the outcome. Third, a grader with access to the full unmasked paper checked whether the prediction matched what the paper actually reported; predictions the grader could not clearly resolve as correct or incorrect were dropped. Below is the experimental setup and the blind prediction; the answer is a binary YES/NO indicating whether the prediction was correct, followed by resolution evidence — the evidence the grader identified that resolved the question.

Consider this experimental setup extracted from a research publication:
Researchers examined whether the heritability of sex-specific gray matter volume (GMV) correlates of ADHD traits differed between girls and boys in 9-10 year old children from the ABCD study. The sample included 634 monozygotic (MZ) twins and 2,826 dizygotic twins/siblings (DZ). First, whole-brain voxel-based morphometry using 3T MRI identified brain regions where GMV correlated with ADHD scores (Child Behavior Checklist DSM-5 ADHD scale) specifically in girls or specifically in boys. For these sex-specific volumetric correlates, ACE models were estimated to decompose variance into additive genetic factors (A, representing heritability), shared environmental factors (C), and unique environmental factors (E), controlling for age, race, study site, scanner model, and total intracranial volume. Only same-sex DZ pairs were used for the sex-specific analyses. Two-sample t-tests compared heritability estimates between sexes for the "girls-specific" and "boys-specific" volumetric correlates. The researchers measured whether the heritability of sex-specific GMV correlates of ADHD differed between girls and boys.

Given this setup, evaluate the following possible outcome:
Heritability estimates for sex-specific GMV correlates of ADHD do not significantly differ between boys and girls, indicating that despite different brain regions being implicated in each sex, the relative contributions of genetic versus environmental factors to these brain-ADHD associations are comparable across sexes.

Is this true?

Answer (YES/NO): YES